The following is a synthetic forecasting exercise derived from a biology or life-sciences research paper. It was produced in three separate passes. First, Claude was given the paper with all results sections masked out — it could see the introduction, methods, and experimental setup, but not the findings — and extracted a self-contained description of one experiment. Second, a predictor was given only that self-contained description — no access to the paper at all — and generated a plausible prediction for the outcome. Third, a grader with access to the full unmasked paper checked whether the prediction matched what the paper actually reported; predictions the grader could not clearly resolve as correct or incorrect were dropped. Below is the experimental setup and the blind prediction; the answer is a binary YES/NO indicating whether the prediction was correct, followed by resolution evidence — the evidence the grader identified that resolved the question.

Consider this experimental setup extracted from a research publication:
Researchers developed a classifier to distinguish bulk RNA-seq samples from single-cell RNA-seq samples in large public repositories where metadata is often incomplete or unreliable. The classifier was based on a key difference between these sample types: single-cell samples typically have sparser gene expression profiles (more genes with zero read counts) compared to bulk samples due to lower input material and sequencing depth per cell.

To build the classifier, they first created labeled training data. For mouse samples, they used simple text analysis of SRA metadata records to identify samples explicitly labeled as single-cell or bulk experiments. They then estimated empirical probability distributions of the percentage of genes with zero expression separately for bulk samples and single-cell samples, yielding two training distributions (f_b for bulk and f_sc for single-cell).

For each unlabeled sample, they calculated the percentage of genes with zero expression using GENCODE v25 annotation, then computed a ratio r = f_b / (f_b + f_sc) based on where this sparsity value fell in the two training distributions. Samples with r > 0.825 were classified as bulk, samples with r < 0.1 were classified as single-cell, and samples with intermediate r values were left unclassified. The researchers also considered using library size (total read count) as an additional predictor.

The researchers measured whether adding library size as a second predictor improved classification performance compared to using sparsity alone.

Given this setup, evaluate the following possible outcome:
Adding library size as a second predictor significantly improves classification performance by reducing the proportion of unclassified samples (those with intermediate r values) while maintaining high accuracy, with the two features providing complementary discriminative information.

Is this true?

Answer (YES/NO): NO